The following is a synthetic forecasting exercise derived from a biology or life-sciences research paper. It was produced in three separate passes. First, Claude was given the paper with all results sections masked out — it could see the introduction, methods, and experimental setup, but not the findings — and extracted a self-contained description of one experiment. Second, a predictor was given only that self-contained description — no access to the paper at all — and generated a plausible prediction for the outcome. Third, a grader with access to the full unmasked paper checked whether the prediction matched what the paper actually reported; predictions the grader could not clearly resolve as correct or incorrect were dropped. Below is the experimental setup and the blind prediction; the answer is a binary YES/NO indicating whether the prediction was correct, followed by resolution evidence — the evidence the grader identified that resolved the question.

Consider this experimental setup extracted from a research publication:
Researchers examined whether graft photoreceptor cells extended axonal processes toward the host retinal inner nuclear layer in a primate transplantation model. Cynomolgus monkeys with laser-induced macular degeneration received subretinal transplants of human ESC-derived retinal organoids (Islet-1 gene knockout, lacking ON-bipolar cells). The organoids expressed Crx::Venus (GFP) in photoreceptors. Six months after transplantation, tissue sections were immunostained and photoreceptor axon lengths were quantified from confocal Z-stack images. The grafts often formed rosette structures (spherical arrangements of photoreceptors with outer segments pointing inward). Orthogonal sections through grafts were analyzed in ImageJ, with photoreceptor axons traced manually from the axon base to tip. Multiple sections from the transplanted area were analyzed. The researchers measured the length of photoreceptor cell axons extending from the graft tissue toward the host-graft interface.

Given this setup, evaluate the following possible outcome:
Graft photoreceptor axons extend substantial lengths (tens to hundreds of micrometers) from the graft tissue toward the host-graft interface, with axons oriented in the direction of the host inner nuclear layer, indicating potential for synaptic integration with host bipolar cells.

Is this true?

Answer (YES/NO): NO